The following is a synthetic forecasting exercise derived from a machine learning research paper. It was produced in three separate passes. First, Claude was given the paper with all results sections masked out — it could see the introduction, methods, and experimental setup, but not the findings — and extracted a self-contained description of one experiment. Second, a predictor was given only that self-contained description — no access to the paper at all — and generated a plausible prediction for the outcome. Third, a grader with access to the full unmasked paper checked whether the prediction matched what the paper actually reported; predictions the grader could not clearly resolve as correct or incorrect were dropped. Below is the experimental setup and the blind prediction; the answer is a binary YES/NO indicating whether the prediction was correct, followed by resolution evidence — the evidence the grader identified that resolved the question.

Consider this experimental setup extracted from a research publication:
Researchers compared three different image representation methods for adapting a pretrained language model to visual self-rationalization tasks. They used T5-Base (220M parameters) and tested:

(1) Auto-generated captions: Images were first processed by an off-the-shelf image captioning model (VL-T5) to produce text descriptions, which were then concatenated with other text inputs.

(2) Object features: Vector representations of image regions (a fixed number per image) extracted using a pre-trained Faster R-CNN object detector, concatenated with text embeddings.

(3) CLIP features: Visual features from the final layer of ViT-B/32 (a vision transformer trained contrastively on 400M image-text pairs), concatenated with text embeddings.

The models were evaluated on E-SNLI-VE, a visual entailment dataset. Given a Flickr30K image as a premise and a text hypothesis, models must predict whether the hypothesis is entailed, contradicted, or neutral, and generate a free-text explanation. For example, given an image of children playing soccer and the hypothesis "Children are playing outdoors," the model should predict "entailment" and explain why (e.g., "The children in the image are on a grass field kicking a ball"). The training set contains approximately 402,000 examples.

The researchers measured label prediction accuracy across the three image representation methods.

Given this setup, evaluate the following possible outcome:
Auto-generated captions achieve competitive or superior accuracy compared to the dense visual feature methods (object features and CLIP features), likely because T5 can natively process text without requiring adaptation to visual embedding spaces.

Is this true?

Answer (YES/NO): NO